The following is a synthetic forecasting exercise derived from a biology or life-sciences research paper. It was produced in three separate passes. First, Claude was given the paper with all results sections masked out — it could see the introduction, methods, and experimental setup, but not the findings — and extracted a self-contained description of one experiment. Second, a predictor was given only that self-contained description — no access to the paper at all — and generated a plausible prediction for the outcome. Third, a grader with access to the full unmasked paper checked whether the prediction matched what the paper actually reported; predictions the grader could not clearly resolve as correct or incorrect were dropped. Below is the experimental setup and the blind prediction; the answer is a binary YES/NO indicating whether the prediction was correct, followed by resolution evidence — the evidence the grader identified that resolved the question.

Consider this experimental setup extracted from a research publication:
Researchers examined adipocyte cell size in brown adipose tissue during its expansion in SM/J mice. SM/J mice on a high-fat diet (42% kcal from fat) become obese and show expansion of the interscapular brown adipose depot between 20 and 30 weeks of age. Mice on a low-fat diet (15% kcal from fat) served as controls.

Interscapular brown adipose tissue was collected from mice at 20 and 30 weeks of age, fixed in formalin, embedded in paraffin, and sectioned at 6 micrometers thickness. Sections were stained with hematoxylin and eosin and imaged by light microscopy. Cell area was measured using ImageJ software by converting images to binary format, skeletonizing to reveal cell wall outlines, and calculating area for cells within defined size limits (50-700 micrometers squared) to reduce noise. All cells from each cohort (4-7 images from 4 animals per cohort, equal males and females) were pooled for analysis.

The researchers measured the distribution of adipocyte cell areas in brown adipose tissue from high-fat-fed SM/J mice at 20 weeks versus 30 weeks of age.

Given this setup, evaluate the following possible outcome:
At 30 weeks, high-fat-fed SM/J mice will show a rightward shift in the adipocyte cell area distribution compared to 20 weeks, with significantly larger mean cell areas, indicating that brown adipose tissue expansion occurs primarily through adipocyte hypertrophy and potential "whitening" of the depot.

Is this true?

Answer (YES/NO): NO